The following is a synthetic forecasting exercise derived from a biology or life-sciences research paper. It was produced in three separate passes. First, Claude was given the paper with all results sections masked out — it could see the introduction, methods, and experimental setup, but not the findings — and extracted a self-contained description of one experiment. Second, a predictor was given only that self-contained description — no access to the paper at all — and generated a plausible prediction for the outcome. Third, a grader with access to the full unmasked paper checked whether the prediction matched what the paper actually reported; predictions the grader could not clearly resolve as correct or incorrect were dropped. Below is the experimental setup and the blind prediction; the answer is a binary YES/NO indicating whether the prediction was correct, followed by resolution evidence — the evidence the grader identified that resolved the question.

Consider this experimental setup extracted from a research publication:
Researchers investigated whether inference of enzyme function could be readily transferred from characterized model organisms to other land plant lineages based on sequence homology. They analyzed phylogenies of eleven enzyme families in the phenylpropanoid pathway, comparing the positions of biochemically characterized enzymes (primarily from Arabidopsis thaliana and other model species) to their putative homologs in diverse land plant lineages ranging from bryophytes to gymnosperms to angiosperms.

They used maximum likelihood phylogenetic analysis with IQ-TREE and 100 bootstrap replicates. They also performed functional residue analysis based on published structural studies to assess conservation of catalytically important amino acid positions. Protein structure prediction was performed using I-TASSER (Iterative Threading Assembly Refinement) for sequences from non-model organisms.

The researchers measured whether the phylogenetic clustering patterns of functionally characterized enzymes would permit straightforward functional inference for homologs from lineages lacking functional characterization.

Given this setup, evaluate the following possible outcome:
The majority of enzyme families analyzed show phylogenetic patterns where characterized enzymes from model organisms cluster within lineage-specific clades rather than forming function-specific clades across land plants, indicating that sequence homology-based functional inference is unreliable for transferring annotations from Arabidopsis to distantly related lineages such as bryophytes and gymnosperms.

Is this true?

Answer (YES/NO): YES